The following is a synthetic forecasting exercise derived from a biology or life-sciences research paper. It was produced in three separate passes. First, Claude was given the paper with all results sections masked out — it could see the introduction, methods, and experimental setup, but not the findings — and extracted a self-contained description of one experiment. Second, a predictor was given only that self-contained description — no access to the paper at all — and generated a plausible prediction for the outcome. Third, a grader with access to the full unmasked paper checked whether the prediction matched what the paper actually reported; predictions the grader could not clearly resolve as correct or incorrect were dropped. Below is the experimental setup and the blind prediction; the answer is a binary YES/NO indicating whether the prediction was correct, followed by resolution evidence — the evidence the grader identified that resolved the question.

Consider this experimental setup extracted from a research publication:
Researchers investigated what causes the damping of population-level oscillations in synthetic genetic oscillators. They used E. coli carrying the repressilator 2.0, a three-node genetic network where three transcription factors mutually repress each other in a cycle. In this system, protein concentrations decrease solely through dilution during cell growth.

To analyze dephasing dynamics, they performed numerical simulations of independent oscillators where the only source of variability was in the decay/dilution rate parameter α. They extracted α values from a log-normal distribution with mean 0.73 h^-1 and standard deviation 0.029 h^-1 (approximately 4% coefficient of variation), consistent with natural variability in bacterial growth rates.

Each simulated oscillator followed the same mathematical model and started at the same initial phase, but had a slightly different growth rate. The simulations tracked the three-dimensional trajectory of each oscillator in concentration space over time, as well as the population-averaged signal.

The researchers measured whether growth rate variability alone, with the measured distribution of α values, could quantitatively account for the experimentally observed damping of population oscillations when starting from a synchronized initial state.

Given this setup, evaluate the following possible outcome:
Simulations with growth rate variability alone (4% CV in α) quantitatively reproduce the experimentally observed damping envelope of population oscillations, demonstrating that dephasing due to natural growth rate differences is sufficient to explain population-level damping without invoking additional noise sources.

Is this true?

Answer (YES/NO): YES